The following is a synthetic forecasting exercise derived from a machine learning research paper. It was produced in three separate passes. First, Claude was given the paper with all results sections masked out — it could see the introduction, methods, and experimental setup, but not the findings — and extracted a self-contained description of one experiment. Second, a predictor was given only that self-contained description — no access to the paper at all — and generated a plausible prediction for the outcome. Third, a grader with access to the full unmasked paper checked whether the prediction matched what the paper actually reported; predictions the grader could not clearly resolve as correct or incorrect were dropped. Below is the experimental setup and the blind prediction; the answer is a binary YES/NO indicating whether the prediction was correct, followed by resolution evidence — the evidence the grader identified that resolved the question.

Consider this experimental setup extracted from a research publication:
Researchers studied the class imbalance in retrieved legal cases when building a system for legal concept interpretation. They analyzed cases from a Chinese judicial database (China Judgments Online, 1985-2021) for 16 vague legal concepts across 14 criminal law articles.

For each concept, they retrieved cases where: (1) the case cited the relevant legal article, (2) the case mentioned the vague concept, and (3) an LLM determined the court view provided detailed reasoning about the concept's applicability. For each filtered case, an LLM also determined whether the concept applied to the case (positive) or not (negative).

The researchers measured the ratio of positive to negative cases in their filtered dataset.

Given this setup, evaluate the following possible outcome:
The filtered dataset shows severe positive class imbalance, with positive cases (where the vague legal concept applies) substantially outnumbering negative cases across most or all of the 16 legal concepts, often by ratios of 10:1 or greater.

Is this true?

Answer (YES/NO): YES